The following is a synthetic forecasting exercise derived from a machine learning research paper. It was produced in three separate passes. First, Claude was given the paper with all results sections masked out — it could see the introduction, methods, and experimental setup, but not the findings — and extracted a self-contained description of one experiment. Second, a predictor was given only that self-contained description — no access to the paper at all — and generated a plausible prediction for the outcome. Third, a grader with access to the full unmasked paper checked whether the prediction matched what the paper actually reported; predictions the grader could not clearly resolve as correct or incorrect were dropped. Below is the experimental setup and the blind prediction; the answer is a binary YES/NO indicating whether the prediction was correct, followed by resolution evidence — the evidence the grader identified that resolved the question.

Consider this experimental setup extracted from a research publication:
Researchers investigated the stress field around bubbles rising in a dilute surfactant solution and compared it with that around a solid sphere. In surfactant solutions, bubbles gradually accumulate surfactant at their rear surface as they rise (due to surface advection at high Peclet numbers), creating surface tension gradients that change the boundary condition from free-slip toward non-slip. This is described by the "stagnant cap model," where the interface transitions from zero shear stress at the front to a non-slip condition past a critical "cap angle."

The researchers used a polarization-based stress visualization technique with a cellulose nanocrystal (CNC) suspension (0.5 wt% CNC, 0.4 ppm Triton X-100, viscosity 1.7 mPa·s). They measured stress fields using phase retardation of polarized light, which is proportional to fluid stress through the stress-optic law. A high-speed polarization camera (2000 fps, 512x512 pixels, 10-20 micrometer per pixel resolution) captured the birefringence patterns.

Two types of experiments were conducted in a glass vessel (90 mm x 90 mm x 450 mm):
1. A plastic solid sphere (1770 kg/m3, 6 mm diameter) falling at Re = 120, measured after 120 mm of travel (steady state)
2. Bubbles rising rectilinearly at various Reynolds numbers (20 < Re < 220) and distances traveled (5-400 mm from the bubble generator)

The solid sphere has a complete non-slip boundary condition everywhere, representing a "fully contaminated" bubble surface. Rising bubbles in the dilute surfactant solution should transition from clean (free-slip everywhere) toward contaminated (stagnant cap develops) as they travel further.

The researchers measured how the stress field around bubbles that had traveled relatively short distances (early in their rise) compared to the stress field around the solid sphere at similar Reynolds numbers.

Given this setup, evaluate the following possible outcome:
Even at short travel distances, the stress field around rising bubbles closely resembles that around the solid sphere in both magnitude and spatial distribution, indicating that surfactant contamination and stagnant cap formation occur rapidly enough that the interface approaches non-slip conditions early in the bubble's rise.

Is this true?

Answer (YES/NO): NO